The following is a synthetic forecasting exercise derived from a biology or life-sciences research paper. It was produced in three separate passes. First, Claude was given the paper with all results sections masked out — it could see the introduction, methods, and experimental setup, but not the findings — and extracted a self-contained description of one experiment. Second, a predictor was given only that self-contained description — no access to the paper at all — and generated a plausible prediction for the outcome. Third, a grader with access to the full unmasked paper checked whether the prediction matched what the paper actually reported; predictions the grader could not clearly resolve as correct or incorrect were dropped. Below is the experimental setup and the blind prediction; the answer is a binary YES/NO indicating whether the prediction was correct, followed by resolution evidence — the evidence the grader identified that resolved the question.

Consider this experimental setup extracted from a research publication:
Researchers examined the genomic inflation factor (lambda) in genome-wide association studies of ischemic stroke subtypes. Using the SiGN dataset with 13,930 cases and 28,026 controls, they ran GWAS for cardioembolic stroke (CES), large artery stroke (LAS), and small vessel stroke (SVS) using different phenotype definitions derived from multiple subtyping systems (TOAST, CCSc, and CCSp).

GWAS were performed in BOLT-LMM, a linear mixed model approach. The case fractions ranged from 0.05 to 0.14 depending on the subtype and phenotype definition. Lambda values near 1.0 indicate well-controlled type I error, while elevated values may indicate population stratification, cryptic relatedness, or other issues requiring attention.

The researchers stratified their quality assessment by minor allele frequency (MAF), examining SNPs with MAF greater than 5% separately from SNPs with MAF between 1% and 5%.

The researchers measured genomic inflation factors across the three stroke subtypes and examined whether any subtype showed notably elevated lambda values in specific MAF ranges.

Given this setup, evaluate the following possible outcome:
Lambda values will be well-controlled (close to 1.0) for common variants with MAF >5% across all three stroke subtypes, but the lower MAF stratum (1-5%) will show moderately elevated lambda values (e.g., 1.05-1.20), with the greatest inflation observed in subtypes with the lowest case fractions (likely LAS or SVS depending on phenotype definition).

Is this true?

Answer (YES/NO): YES